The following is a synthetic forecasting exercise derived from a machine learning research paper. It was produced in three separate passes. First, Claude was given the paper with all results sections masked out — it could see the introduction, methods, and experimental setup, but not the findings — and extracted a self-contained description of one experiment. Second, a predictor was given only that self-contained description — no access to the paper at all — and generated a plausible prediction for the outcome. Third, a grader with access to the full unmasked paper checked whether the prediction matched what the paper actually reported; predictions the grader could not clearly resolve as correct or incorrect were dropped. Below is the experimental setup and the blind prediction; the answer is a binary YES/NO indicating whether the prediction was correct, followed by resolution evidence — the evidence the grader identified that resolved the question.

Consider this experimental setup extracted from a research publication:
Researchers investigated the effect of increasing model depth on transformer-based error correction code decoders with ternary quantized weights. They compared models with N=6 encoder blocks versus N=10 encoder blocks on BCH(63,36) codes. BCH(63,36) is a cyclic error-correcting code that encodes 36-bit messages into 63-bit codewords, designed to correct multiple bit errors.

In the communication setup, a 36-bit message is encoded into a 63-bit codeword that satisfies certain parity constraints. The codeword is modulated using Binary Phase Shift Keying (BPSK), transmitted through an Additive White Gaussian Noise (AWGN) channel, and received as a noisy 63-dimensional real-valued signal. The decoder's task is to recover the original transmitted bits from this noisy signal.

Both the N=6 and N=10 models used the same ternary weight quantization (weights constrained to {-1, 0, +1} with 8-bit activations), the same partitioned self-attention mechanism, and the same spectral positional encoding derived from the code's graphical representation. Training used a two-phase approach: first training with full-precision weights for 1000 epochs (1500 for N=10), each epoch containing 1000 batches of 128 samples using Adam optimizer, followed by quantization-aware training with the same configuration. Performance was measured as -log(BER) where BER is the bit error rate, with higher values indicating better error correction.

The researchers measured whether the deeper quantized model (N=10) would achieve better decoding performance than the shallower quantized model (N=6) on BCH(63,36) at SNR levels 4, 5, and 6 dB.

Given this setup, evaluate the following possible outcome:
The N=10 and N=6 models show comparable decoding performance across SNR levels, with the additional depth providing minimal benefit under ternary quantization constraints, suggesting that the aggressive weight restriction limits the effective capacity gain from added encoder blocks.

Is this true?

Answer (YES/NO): NO